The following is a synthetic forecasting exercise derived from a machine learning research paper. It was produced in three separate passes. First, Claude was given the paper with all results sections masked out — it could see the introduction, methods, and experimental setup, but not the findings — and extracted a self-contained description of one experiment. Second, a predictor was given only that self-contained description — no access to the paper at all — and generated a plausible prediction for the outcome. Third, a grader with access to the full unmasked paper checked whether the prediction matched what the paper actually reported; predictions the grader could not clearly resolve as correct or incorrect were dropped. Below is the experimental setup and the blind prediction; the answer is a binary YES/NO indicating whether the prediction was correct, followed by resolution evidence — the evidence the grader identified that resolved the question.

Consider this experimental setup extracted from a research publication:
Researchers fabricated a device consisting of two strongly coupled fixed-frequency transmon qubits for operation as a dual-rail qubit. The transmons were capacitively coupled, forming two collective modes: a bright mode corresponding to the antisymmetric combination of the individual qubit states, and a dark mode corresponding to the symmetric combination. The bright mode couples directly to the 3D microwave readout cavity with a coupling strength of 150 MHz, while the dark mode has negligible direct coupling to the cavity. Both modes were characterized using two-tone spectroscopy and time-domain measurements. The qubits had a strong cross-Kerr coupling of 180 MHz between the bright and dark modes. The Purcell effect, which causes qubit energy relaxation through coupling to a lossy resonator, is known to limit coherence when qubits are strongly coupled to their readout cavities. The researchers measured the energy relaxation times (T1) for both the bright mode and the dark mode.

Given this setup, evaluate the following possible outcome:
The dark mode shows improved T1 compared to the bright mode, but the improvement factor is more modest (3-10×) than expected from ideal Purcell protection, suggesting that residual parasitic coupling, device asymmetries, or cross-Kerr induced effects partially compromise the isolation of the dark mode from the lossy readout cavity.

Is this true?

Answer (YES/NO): NO